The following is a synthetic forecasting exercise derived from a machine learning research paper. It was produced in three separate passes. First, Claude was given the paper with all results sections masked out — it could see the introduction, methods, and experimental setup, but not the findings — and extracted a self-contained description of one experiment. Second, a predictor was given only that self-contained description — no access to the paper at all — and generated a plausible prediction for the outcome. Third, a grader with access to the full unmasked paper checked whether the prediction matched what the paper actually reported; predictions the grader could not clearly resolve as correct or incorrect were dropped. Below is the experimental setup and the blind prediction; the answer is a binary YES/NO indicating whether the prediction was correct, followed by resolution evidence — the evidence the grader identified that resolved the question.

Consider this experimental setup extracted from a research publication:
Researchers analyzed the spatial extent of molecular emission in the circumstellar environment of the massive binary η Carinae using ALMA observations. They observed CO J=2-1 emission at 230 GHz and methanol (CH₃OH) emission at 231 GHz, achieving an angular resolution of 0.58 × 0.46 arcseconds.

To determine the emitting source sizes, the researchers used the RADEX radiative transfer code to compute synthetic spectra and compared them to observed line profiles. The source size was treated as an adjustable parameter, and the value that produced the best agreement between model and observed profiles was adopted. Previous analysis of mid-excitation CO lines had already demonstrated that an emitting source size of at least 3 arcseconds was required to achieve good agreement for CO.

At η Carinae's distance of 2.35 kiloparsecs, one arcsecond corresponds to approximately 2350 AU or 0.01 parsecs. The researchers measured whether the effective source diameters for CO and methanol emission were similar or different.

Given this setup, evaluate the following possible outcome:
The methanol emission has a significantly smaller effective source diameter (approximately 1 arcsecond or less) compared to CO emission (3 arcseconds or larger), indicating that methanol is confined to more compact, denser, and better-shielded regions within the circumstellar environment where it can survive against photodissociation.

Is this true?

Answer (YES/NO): YES